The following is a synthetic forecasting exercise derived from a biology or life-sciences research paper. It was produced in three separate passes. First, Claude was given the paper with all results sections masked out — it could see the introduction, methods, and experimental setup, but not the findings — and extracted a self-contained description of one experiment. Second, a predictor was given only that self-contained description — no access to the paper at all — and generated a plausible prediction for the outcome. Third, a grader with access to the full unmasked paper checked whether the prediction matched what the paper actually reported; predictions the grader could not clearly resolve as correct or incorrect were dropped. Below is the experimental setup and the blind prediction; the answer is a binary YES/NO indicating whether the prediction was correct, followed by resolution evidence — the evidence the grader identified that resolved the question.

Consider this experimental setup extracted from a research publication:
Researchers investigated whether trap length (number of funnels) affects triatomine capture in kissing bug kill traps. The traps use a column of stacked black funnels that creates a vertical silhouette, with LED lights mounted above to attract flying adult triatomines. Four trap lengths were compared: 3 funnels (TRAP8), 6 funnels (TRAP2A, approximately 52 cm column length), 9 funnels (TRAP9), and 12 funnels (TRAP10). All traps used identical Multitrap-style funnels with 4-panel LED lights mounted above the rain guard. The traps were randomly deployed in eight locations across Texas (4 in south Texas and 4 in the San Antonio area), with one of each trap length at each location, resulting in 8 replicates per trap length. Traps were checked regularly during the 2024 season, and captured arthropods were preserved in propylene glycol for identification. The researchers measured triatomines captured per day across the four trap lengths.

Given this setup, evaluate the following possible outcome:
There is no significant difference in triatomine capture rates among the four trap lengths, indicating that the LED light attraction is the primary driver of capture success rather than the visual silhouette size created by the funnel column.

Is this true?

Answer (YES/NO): YES